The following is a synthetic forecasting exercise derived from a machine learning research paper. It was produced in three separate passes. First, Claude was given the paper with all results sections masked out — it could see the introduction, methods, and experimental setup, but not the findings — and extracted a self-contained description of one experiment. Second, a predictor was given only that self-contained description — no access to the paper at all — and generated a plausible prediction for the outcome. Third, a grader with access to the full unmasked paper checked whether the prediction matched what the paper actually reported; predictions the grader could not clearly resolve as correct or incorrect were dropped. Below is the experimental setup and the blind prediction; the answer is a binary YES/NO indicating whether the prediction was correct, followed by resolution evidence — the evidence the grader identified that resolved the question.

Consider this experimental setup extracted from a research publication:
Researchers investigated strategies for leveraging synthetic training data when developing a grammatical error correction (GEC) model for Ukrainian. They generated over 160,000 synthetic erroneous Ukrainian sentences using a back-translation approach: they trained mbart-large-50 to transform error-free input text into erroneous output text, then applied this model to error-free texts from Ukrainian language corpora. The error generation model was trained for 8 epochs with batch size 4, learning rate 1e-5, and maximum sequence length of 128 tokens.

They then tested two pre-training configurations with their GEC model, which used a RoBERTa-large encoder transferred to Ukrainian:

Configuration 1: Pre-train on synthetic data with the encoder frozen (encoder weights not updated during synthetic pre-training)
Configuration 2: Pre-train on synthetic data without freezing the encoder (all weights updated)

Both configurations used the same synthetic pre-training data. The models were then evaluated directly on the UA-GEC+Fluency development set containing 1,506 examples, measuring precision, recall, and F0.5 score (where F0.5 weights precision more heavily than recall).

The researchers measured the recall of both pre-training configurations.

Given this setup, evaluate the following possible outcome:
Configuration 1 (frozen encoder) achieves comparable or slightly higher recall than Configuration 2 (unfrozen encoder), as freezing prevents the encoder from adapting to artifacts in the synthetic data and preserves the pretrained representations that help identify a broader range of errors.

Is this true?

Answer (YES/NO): NO